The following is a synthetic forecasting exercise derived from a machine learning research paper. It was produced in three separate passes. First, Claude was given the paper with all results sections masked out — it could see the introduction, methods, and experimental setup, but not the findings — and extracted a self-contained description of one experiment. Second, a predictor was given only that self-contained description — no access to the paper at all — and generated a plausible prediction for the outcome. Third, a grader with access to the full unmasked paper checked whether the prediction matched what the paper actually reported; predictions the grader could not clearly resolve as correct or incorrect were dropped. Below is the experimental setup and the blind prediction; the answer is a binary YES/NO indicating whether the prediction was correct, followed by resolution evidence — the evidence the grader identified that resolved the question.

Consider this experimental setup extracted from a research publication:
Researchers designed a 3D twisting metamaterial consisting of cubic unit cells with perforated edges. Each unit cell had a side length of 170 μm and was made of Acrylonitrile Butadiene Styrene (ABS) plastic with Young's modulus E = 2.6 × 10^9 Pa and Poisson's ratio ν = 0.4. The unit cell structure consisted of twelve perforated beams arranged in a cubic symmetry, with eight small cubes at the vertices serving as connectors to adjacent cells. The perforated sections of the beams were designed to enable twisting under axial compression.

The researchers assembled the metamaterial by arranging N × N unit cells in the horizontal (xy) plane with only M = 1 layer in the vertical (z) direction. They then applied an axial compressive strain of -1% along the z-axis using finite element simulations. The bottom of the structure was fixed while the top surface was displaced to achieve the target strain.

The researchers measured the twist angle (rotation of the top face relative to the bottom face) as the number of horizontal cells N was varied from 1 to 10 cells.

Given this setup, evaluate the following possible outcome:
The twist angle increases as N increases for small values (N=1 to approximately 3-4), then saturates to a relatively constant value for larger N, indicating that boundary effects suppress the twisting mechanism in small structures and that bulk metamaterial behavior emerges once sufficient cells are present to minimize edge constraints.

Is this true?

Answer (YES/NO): NO